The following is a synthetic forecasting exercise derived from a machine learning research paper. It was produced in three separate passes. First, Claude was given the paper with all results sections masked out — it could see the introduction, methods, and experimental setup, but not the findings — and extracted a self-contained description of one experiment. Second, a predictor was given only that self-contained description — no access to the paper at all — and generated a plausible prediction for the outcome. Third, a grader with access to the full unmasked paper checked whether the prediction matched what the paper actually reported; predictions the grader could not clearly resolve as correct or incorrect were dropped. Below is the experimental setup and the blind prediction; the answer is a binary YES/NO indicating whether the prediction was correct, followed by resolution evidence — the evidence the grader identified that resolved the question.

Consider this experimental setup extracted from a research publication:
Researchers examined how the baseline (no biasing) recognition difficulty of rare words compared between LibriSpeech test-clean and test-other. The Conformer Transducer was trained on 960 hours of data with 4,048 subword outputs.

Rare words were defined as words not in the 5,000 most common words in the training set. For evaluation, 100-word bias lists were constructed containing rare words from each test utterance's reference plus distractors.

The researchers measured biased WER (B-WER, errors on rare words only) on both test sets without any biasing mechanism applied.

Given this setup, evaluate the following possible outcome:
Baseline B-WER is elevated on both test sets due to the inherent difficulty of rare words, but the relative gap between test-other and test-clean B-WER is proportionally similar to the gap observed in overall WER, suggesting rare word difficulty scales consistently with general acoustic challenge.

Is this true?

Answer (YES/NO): YES